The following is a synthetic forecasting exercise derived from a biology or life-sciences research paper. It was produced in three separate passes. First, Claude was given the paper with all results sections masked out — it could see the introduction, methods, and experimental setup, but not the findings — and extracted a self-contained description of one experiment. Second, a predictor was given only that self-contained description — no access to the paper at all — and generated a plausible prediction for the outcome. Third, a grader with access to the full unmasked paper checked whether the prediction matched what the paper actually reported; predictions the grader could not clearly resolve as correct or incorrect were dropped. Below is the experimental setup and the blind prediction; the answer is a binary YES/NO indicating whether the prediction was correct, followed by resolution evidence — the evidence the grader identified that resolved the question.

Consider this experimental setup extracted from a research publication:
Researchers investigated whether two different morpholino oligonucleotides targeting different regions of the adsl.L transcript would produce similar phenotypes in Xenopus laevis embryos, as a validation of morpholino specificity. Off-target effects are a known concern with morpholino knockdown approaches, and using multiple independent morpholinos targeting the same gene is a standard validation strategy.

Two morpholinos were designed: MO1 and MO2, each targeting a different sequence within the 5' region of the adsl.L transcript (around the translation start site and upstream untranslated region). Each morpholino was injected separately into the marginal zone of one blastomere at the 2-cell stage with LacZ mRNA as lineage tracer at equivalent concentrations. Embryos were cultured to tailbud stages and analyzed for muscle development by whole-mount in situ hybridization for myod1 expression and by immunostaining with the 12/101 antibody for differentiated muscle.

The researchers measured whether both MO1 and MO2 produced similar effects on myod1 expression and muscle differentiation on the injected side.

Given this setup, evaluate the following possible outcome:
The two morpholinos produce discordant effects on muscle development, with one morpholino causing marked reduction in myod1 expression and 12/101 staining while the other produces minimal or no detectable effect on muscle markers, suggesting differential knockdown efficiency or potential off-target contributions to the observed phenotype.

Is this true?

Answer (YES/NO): NO